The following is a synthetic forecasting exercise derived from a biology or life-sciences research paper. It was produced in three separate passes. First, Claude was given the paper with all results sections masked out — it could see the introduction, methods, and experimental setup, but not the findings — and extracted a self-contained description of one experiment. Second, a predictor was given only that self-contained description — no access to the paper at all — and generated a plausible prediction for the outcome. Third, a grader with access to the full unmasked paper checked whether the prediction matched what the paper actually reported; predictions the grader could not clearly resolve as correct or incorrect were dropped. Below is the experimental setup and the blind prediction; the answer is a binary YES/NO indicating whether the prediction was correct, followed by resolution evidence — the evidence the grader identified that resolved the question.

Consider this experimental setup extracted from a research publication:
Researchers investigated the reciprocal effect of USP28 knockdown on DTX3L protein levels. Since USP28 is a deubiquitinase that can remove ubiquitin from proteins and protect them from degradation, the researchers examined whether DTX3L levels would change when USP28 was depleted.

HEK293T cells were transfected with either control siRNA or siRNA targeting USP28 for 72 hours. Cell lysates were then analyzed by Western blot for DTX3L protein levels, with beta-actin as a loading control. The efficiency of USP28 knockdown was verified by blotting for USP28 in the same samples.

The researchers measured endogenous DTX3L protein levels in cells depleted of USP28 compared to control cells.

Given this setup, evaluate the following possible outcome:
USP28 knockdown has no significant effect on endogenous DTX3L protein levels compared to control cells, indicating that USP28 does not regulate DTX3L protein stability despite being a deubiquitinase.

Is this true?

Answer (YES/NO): NO